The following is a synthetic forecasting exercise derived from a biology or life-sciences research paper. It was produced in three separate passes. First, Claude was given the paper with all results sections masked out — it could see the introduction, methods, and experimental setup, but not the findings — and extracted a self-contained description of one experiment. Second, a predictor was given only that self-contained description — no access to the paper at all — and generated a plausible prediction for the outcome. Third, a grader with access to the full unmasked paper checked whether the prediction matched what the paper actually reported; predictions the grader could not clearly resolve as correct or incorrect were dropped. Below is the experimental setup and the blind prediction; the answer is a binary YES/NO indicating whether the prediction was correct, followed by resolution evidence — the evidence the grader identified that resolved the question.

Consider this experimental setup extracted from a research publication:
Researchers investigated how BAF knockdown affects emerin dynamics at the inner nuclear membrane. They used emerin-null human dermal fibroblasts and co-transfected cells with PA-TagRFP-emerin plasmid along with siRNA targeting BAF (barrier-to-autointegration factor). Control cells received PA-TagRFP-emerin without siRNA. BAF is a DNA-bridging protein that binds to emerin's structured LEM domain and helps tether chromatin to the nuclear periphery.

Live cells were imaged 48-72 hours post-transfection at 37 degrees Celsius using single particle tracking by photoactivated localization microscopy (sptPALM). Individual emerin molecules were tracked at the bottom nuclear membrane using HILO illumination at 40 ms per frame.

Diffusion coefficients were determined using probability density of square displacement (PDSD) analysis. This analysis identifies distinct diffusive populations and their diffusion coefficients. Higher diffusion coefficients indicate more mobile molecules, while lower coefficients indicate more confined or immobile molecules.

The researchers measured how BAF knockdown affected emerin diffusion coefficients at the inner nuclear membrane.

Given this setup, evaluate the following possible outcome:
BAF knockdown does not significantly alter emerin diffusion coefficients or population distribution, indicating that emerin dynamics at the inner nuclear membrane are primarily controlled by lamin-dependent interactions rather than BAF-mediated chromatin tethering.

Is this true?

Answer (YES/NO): NO